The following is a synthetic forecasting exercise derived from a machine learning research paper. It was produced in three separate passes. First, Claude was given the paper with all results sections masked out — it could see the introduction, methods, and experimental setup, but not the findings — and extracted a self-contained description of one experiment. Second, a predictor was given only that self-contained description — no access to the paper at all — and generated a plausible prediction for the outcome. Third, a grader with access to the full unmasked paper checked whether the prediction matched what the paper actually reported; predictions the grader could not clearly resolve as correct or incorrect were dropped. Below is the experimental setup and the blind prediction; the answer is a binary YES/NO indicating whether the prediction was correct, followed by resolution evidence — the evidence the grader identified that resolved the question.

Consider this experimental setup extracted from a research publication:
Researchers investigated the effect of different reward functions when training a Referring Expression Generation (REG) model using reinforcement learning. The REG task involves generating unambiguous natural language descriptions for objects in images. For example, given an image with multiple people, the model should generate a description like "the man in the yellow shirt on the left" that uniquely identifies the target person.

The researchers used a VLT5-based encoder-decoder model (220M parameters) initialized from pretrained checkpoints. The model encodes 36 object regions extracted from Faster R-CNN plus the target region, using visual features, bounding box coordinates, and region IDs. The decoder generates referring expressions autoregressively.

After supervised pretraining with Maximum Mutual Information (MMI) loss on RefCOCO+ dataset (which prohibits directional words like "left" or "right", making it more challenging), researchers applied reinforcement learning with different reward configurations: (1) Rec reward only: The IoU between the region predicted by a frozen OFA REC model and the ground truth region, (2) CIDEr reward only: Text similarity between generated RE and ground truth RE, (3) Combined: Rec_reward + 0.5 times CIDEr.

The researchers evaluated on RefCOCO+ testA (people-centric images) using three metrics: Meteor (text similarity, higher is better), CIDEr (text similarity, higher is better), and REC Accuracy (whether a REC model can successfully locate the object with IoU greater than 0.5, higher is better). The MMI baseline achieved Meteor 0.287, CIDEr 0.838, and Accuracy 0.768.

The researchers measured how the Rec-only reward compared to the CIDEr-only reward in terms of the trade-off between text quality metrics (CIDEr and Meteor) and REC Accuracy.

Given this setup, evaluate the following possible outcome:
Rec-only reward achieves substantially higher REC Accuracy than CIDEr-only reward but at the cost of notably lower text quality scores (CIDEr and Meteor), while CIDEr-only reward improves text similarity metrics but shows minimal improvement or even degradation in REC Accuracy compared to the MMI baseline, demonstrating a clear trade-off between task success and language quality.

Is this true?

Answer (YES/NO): YES